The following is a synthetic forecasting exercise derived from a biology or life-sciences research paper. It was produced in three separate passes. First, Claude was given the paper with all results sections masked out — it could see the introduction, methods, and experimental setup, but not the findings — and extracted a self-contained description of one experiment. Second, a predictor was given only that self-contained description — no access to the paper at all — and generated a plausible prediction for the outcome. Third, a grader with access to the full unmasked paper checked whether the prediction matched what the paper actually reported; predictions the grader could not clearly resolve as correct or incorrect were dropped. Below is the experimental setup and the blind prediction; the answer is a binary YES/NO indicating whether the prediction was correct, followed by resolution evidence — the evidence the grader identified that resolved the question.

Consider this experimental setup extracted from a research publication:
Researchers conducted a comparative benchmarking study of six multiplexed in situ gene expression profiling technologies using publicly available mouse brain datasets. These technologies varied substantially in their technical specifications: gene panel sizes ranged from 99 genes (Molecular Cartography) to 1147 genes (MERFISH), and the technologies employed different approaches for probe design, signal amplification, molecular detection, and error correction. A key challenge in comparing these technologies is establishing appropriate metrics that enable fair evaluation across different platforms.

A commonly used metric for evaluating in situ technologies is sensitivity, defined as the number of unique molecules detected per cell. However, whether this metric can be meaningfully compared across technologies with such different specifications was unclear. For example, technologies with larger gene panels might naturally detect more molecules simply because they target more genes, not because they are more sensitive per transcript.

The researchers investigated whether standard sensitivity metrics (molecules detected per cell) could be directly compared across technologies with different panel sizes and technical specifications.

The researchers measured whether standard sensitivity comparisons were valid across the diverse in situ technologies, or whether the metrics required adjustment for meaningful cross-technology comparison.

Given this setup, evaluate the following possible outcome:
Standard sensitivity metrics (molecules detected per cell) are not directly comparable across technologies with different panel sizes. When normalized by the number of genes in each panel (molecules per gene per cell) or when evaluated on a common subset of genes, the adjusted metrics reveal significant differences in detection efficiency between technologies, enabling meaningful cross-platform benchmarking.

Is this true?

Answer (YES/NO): NO